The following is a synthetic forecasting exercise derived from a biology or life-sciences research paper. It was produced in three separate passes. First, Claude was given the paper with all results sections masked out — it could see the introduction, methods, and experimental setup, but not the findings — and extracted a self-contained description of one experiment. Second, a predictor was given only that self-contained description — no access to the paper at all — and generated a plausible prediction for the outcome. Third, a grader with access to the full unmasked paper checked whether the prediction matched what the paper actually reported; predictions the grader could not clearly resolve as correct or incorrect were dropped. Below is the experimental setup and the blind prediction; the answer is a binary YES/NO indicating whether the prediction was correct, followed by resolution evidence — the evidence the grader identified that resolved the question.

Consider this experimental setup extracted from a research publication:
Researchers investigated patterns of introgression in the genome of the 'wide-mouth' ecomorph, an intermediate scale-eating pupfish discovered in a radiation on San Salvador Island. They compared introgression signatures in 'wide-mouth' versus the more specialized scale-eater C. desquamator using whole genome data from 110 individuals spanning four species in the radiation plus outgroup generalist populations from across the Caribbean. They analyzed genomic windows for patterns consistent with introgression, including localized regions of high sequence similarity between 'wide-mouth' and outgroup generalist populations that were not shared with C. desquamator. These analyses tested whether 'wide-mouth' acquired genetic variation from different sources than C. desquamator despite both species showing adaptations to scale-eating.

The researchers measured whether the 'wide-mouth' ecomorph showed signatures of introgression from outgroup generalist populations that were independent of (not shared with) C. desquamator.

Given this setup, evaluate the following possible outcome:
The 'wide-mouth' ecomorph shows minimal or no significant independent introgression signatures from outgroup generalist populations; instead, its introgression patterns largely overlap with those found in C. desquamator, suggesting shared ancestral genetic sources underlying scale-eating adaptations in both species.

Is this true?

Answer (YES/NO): NO